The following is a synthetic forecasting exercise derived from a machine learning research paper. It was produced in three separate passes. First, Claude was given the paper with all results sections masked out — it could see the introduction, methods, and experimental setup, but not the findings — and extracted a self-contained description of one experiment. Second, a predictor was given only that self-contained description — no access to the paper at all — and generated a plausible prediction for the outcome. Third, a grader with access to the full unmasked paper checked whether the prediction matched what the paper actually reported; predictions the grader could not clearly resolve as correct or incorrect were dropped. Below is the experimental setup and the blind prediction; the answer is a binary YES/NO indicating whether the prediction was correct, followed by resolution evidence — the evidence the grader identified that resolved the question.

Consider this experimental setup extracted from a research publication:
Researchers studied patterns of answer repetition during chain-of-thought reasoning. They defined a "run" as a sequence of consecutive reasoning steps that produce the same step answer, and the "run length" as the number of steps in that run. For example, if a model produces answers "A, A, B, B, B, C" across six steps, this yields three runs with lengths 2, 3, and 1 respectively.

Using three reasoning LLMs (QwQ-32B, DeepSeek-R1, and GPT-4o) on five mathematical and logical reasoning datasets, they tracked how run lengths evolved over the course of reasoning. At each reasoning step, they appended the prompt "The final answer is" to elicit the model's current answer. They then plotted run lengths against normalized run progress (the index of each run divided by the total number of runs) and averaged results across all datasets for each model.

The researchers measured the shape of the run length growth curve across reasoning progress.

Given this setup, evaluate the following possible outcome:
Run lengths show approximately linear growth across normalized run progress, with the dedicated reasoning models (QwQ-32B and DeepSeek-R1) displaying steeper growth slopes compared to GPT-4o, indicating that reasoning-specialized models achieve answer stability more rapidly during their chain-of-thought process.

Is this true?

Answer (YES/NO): NO